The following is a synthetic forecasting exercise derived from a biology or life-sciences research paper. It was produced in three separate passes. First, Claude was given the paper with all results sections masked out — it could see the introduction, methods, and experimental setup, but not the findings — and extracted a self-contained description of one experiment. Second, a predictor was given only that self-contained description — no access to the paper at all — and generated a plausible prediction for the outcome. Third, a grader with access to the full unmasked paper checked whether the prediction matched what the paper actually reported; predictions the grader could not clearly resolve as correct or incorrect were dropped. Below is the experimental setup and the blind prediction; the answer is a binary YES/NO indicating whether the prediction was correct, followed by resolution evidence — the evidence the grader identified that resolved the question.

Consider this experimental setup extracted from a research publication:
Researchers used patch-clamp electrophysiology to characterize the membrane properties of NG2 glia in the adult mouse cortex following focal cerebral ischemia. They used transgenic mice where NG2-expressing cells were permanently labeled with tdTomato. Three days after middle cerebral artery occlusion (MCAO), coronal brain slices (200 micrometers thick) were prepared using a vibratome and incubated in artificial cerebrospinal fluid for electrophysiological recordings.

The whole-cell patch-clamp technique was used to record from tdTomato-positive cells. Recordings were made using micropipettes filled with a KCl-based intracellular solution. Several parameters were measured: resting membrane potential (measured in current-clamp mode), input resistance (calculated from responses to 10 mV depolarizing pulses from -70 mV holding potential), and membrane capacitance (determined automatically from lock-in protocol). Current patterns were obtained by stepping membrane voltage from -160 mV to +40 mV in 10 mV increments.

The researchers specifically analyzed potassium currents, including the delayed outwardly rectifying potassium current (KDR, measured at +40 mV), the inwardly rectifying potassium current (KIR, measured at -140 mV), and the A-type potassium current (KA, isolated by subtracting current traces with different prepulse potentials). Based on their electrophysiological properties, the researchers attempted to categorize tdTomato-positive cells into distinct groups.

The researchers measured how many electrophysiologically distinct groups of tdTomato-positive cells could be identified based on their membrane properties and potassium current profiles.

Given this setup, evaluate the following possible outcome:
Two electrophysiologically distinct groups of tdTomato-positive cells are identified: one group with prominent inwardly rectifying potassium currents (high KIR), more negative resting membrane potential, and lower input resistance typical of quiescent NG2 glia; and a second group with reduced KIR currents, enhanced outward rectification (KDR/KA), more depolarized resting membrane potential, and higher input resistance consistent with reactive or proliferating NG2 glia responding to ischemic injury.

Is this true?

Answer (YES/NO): NO